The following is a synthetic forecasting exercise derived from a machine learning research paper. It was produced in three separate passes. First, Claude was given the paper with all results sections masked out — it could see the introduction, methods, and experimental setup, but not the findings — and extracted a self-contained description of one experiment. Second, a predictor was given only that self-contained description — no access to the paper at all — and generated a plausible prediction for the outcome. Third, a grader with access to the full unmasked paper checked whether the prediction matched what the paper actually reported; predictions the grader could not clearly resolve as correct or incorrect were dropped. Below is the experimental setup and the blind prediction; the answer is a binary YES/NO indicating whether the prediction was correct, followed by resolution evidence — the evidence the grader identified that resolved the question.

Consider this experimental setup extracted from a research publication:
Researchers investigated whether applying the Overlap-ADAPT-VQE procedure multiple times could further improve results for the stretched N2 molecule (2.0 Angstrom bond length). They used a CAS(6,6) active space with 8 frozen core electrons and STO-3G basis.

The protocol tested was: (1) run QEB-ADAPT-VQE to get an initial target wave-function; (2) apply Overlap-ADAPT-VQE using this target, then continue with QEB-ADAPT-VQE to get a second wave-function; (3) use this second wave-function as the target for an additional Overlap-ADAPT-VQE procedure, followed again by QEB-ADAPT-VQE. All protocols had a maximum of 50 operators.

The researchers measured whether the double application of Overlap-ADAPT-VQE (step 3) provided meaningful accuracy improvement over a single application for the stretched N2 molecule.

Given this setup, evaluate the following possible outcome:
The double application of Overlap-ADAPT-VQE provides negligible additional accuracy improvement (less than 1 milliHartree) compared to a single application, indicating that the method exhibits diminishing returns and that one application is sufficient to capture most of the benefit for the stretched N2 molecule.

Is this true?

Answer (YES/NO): NO